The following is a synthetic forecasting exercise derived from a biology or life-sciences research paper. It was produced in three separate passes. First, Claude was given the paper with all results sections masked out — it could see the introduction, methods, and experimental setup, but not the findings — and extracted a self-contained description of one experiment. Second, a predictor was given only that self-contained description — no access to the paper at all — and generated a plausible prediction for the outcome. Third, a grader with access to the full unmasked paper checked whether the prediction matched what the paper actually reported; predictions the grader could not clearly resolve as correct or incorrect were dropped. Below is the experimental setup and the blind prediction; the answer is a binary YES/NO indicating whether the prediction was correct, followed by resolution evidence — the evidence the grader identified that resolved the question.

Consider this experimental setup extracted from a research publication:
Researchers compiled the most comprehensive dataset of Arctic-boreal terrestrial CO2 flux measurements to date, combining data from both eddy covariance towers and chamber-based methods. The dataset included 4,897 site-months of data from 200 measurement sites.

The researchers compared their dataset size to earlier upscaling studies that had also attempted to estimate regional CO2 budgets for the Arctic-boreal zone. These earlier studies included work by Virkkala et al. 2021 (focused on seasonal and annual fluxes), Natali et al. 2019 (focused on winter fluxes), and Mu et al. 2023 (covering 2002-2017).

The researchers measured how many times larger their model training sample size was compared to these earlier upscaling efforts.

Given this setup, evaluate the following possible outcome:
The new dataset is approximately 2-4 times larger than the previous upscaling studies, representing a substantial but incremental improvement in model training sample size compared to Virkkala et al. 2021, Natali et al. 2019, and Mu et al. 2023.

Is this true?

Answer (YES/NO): NO